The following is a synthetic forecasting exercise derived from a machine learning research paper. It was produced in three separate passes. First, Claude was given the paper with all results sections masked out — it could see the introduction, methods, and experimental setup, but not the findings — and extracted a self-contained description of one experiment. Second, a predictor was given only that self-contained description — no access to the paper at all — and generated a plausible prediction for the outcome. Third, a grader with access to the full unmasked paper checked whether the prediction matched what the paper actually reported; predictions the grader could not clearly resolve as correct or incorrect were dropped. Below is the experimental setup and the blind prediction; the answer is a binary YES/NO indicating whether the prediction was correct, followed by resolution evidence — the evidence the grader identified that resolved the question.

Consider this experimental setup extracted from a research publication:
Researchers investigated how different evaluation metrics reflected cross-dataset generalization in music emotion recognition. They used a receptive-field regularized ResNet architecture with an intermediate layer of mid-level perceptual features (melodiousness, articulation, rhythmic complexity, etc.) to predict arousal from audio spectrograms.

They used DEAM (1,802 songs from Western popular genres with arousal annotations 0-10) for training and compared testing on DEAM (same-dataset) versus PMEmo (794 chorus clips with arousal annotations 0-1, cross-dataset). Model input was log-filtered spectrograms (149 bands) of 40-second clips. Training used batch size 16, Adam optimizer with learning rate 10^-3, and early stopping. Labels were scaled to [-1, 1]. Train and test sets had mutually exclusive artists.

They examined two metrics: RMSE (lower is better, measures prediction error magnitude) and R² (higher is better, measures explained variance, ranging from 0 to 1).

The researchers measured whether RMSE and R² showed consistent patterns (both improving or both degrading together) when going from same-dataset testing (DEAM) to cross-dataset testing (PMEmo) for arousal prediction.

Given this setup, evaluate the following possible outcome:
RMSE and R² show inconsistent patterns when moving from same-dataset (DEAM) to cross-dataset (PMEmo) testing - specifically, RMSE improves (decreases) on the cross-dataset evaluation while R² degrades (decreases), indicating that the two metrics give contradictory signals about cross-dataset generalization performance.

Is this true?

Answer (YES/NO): NO